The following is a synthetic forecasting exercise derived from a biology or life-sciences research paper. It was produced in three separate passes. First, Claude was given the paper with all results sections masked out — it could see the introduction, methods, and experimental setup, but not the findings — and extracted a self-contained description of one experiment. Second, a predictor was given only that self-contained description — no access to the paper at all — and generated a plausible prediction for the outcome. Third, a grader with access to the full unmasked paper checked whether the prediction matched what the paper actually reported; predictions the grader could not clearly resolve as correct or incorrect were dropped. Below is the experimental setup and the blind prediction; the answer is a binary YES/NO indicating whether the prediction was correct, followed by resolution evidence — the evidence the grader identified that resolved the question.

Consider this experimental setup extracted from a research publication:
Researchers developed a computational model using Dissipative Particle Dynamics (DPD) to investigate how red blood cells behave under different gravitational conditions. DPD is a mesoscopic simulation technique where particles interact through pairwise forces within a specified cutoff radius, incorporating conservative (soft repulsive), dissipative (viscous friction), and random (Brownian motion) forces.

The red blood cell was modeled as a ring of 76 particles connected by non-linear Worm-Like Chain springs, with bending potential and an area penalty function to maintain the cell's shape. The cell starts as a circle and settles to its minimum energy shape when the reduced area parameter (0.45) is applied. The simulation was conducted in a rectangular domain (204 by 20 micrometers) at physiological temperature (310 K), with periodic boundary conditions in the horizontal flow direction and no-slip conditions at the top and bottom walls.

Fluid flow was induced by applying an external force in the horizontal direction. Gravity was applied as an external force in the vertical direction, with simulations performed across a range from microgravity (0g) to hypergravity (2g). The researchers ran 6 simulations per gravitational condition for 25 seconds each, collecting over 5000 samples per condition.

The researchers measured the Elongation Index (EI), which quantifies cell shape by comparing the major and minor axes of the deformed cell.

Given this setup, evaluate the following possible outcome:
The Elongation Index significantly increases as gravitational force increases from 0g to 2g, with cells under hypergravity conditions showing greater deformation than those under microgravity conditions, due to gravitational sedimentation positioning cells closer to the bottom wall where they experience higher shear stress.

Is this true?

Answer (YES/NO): NO